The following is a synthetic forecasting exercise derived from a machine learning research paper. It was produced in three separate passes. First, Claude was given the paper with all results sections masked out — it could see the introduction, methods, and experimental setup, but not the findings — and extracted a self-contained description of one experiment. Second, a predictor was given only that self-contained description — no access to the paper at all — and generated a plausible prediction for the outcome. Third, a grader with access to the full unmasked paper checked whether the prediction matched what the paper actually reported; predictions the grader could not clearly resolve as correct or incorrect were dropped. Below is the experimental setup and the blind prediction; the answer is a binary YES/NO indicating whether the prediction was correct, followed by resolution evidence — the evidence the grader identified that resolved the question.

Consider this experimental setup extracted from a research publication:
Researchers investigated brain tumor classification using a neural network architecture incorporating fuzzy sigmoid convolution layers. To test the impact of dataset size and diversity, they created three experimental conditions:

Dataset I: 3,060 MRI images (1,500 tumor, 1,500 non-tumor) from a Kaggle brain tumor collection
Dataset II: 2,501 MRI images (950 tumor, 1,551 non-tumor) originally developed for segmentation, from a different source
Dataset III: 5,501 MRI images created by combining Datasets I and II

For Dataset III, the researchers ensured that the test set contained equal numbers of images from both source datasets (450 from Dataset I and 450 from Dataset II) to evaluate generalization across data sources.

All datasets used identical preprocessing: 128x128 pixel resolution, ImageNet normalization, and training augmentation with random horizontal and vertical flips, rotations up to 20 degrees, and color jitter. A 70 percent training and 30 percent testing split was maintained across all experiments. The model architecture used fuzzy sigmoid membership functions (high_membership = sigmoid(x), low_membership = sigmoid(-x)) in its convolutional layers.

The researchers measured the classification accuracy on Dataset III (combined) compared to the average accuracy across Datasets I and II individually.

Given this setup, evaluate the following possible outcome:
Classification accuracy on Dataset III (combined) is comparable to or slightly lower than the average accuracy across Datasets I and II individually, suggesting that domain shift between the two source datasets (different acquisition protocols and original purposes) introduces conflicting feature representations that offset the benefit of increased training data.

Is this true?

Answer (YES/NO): NO